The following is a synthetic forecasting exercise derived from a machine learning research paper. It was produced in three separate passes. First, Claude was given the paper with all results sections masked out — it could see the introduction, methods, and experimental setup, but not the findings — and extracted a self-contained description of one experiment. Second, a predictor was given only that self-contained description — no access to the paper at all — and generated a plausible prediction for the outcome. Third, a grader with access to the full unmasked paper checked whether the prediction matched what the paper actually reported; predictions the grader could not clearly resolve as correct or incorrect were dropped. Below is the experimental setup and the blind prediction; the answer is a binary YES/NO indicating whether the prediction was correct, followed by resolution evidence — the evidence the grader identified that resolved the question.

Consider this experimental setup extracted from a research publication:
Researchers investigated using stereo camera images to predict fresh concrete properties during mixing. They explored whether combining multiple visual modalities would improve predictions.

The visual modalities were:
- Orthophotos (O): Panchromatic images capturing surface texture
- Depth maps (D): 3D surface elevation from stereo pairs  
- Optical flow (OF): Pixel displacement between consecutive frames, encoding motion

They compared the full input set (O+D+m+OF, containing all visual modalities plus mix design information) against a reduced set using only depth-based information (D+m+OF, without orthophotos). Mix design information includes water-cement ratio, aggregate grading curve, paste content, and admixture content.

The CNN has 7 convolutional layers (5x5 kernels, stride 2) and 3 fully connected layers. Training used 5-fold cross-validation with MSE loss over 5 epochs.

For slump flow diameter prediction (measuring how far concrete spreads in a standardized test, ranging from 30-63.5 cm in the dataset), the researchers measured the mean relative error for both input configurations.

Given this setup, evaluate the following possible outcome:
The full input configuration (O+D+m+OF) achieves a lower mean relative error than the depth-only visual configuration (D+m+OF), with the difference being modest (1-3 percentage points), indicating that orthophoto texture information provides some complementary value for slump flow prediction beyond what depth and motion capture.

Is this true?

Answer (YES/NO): NO